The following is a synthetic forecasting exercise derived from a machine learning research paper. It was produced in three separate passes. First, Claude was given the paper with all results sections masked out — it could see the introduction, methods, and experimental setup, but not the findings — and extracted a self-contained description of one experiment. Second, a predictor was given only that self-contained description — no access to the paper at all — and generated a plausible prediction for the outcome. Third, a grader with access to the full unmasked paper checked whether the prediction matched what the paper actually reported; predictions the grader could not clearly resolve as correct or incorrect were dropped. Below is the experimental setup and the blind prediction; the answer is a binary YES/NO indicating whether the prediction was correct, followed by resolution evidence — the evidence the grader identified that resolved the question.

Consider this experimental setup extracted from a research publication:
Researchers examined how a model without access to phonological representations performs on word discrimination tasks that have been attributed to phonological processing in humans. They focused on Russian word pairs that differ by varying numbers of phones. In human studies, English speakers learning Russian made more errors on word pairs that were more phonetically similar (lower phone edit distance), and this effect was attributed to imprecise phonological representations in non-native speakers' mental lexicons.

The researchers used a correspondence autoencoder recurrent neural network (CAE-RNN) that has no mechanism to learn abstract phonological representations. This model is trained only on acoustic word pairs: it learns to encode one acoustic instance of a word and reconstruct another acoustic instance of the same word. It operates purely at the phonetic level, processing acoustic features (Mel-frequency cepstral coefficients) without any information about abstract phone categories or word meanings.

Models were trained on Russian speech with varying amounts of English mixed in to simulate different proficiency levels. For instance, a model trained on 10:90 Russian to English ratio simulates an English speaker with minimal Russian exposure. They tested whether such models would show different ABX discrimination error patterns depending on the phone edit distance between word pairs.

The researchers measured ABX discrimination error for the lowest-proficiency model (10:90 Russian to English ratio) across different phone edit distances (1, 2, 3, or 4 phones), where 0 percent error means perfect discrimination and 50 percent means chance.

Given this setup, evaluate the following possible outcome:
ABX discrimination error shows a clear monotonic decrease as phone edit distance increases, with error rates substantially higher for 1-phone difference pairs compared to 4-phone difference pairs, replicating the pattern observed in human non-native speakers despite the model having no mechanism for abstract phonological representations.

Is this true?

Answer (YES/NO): YES